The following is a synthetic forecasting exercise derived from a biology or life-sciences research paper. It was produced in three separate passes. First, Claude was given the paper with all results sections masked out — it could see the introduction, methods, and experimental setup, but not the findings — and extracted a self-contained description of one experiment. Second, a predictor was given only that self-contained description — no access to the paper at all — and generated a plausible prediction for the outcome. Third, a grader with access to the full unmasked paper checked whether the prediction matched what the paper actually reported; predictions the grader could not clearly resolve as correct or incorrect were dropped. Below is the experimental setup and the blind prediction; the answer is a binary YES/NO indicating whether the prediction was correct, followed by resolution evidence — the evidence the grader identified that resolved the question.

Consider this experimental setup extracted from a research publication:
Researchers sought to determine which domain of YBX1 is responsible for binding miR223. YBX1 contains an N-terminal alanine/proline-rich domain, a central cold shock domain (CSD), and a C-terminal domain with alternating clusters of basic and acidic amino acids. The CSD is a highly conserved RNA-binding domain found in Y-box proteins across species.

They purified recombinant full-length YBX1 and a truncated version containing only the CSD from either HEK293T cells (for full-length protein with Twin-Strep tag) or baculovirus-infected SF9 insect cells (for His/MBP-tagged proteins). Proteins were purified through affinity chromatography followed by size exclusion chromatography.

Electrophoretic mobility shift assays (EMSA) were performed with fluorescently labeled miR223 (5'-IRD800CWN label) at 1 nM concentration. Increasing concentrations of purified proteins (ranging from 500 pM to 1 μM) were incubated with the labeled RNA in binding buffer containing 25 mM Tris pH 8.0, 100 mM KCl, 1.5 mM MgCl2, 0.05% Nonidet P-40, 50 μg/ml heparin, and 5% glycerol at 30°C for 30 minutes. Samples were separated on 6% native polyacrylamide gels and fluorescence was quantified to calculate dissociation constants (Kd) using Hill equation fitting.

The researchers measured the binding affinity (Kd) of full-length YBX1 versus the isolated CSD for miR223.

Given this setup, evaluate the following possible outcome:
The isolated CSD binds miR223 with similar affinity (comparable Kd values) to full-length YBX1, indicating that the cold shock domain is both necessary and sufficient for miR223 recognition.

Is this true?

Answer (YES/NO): NO